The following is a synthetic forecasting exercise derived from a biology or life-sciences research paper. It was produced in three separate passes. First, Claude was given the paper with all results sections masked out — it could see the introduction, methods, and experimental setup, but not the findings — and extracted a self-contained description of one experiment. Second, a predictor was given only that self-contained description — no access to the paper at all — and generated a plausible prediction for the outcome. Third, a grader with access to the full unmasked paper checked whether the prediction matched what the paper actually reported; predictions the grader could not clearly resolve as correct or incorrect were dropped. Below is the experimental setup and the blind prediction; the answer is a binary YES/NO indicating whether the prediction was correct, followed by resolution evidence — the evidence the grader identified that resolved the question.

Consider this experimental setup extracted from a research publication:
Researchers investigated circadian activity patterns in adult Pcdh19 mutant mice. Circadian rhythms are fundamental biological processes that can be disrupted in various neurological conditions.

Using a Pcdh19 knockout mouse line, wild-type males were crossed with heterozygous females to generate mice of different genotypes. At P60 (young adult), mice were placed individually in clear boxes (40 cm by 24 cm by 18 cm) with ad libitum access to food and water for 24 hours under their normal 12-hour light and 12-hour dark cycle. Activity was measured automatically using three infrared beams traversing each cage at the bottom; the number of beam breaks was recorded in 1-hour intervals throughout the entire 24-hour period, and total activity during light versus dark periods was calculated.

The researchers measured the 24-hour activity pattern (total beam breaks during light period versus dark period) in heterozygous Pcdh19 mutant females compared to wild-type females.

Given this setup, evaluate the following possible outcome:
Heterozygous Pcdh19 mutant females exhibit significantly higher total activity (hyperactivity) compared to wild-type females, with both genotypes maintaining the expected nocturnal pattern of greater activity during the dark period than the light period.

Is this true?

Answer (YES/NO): NO